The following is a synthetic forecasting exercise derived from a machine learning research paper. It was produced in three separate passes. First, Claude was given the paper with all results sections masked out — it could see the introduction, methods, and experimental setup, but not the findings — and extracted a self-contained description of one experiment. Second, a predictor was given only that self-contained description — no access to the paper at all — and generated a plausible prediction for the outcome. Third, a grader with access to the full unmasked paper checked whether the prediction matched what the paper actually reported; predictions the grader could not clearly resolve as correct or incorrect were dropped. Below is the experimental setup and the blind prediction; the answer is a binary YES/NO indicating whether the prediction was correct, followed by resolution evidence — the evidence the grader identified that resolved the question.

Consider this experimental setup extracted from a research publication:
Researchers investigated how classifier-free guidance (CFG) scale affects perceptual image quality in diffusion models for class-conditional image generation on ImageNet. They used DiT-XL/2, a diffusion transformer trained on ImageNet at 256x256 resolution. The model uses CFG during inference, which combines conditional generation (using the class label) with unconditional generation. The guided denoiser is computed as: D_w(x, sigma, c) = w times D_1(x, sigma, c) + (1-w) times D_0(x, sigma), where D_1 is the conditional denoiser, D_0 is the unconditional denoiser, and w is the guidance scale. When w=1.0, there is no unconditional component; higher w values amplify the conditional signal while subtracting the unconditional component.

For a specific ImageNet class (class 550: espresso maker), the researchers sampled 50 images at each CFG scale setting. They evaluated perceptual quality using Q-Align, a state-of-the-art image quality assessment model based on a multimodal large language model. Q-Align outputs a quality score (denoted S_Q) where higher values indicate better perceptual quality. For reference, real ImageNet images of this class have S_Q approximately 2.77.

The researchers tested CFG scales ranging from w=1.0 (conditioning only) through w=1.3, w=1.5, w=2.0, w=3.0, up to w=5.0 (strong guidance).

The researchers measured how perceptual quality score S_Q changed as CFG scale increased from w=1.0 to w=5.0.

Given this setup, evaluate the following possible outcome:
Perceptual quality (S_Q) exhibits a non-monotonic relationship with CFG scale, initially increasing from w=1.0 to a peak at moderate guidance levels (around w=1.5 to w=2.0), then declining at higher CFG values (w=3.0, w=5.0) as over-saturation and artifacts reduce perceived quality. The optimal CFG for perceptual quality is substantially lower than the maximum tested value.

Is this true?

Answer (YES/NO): NO